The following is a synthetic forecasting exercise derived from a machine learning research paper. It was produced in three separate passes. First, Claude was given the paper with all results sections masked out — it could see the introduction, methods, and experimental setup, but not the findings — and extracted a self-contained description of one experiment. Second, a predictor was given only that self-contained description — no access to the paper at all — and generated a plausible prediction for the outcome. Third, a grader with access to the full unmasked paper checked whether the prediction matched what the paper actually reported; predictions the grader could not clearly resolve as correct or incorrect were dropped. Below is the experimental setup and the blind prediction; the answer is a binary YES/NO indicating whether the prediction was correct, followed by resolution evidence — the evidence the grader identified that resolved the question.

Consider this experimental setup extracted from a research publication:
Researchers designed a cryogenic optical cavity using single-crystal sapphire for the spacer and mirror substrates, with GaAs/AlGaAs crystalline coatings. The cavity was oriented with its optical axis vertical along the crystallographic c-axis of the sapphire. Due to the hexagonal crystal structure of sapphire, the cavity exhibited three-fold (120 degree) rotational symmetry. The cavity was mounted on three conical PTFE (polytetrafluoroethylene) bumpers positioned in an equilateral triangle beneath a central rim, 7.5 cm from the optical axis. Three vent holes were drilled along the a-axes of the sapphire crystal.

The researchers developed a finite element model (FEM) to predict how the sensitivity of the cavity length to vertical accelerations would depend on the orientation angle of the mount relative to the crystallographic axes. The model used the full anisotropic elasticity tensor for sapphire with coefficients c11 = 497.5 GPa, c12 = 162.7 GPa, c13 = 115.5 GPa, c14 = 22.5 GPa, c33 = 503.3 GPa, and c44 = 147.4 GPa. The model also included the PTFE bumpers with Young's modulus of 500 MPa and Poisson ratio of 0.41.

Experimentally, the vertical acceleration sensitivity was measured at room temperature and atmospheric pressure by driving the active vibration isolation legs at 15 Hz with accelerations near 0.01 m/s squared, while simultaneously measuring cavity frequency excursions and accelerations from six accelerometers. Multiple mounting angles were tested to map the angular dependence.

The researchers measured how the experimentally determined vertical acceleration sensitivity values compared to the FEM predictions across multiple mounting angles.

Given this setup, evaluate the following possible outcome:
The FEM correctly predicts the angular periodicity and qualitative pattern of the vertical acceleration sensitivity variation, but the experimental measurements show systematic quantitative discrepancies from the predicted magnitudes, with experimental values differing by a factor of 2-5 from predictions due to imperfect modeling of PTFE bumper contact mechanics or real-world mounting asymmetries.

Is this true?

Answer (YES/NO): NO